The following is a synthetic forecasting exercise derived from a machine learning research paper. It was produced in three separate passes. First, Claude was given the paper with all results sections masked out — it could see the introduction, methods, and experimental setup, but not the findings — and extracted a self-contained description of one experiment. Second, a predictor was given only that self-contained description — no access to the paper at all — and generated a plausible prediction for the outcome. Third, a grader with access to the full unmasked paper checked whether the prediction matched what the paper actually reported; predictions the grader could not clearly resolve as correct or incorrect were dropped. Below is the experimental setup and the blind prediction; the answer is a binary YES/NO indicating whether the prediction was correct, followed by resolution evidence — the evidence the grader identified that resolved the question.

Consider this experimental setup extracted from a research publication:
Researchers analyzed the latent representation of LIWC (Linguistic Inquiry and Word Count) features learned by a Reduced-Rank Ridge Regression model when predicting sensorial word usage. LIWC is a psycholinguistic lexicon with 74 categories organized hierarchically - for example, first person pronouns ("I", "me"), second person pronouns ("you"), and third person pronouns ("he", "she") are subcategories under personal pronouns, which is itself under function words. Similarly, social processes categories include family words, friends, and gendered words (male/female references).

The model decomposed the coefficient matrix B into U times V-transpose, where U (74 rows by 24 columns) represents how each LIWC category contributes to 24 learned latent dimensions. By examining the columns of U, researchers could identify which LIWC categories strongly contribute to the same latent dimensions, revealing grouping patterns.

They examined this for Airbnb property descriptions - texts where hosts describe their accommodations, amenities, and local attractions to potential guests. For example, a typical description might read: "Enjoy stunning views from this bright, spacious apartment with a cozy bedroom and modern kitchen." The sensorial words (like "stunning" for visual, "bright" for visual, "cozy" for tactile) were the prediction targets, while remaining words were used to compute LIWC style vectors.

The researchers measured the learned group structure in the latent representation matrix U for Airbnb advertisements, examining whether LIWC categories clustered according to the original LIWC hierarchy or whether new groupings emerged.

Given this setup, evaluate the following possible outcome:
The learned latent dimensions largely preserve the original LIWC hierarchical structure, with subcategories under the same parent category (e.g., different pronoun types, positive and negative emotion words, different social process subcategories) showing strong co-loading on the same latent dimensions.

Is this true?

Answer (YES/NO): NO